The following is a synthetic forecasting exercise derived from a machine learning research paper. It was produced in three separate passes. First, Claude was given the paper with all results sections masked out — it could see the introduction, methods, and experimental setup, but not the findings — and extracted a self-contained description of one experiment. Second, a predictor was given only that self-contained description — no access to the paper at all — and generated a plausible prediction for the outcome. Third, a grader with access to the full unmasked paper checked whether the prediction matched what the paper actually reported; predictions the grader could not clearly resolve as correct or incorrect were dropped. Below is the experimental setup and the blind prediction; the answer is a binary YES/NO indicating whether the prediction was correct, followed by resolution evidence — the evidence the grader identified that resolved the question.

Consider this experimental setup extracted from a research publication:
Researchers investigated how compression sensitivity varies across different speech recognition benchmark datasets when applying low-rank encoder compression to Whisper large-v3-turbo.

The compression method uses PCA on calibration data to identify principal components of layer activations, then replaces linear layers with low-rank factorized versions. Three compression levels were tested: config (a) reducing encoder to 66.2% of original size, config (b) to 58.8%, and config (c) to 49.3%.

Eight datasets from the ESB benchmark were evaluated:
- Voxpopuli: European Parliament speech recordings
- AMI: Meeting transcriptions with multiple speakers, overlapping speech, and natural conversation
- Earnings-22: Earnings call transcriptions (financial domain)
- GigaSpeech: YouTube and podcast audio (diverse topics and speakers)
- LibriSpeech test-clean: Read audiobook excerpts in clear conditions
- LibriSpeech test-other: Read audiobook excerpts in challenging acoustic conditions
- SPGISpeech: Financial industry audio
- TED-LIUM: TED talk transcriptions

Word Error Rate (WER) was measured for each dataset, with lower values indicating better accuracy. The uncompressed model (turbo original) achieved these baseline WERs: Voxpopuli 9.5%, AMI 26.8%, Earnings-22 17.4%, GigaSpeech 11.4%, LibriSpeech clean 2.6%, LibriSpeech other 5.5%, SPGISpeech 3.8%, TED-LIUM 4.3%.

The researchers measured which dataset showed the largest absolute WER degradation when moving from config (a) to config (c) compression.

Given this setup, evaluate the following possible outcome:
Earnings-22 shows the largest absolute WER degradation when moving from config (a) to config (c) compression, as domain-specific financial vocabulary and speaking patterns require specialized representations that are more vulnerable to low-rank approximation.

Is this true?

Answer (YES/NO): NO